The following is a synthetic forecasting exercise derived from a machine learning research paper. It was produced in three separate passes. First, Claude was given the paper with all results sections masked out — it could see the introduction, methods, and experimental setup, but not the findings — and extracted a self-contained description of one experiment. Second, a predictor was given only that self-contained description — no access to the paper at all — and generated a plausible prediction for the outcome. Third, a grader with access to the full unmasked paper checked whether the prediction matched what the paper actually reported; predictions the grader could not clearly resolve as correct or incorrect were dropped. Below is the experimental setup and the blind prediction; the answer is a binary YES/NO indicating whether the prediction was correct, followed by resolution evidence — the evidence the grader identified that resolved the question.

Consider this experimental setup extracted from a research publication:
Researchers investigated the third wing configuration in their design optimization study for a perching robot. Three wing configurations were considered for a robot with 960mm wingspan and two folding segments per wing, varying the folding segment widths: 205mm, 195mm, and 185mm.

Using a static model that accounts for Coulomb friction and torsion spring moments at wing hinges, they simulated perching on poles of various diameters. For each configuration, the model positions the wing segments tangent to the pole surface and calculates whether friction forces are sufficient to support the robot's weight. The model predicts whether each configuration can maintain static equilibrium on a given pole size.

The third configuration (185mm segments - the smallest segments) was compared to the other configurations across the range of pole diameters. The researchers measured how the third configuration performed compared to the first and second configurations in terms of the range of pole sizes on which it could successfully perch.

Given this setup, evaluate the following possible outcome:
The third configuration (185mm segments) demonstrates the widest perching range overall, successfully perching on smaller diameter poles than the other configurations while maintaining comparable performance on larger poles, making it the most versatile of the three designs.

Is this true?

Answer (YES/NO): NO